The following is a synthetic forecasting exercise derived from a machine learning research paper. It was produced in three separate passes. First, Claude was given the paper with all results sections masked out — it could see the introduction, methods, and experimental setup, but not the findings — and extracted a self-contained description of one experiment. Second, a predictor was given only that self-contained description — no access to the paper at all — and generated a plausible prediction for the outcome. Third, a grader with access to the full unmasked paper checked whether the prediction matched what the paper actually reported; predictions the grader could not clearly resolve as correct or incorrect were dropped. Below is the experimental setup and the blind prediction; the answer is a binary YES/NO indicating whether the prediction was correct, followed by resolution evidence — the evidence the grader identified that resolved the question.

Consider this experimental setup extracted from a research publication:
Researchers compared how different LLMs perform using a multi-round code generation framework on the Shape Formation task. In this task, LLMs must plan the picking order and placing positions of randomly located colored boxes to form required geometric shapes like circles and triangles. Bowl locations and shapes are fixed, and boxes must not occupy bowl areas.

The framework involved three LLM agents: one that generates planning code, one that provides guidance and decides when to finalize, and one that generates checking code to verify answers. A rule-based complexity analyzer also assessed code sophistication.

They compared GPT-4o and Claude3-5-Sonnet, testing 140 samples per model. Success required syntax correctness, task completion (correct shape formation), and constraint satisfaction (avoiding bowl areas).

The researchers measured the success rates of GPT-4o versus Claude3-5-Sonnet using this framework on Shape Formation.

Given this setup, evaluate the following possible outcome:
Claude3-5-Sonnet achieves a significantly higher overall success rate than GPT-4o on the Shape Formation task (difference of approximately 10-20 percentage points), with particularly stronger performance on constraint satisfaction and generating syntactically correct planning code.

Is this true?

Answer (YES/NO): NO